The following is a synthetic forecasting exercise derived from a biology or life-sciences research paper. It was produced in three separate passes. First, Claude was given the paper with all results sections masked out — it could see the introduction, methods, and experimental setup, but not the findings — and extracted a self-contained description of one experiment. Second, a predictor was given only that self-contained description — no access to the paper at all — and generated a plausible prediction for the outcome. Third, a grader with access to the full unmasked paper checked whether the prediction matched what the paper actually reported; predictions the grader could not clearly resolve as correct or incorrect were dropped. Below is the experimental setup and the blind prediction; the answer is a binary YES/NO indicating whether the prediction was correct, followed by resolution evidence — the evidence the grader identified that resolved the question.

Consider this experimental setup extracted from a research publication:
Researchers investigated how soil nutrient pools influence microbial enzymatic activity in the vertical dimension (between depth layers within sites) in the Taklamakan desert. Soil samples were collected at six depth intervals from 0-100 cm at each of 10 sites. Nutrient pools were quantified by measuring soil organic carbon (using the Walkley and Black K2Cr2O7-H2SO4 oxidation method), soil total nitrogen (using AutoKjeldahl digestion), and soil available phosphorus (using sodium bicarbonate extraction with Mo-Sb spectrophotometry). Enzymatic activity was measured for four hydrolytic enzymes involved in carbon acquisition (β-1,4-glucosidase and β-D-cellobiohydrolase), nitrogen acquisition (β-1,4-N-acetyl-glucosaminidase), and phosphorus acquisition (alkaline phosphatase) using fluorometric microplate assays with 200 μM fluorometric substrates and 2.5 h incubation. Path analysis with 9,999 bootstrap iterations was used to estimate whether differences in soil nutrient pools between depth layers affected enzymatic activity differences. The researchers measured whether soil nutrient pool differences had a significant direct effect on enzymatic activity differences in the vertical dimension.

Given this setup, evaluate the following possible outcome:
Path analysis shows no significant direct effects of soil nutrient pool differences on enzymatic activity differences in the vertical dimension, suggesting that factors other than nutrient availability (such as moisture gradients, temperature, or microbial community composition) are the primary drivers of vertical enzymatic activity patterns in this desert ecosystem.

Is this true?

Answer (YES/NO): YES